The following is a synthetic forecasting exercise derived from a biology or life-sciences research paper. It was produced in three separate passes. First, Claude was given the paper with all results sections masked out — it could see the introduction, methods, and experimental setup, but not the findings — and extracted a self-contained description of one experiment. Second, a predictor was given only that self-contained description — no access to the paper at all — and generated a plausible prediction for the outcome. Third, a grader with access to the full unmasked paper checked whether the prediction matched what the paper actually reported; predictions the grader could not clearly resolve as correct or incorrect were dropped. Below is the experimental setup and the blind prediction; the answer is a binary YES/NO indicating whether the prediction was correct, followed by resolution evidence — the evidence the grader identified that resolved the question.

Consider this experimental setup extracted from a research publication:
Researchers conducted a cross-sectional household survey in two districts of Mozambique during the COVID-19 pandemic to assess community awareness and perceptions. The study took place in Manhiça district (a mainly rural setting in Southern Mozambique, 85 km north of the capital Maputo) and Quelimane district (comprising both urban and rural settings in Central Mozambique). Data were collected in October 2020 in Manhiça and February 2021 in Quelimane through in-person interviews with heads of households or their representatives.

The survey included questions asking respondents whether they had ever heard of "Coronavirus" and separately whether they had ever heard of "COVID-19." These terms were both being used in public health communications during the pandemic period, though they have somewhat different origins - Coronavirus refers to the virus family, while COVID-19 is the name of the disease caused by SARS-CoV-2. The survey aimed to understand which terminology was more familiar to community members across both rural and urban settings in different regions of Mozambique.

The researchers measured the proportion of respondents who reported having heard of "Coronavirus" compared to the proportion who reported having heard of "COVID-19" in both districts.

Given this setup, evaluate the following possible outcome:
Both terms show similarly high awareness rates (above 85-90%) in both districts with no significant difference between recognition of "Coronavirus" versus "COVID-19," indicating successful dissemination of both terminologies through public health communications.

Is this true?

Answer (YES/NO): NO